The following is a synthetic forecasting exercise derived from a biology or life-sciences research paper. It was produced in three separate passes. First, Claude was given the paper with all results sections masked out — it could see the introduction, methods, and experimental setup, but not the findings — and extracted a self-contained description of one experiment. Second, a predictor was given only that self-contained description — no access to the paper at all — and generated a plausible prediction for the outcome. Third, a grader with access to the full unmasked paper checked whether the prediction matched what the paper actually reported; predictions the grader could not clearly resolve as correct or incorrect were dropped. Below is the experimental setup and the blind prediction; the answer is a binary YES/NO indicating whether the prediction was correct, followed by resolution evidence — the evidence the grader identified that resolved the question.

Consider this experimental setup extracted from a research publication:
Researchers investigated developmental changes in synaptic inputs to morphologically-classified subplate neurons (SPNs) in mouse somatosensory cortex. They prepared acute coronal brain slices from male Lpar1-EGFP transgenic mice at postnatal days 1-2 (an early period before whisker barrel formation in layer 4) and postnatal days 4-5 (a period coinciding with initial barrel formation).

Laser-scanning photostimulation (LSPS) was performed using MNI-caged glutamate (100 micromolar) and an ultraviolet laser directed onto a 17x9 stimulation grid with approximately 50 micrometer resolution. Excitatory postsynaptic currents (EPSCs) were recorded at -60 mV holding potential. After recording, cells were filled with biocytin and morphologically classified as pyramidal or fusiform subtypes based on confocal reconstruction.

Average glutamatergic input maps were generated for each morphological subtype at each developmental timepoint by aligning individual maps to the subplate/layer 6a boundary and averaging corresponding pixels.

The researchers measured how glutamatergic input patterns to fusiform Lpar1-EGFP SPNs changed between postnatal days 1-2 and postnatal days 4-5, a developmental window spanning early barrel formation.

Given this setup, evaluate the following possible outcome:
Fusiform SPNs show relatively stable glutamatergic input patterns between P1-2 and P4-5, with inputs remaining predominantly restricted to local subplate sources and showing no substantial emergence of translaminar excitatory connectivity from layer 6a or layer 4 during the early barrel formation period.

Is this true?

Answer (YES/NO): NO